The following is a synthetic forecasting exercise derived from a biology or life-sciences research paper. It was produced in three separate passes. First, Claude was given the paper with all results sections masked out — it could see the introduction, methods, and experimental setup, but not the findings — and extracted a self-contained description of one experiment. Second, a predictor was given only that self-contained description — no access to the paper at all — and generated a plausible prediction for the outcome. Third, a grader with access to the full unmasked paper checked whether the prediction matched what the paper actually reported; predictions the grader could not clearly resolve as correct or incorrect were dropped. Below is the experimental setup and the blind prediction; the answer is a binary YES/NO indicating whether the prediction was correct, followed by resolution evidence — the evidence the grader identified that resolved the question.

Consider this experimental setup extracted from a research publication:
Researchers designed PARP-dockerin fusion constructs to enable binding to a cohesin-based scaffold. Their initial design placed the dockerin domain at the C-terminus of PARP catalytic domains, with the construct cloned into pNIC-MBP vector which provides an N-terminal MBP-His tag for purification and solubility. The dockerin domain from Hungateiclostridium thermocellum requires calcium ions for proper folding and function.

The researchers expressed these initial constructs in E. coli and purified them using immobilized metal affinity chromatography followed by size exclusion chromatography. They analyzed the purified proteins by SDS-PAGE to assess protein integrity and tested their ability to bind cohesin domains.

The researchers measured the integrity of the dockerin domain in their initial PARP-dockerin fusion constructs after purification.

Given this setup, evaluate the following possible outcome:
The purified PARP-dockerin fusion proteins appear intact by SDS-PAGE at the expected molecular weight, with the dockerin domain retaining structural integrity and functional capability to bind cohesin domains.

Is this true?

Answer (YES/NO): NO